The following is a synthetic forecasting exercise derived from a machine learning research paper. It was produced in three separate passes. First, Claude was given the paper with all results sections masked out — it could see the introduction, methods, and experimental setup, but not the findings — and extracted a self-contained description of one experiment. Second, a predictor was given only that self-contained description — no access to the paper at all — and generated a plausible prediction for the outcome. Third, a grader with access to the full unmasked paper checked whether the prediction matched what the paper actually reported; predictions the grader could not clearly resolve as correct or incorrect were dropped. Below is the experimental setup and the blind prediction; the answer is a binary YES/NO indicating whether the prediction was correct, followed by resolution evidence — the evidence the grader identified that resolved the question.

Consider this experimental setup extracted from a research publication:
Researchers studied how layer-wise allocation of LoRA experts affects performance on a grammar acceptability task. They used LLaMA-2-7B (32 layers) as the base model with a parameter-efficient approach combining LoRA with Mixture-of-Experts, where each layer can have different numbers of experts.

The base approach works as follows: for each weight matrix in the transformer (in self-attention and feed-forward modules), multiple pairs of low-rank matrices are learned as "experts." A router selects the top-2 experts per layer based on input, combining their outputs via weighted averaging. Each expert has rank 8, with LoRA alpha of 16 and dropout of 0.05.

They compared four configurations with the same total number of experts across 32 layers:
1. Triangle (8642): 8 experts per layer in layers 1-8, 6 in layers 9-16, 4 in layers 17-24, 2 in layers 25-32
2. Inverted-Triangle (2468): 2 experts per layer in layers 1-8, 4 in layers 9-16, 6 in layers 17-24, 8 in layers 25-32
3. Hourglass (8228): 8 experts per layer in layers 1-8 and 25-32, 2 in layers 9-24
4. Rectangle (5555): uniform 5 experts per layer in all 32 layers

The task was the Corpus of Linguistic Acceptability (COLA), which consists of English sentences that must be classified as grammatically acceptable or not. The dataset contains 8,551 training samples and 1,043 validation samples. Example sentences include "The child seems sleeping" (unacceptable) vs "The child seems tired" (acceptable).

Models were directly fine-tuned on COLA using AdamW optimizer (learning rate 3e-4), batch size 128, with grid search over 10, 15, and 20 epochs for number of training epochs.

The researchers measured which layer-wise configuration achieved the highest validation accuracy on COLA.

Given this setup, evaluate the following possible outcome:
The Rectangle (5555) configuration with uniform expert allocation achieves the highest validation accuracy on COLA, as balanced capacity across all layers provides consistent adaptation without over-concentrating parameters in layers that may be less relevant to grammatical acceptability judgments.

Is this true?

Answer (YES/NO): NO